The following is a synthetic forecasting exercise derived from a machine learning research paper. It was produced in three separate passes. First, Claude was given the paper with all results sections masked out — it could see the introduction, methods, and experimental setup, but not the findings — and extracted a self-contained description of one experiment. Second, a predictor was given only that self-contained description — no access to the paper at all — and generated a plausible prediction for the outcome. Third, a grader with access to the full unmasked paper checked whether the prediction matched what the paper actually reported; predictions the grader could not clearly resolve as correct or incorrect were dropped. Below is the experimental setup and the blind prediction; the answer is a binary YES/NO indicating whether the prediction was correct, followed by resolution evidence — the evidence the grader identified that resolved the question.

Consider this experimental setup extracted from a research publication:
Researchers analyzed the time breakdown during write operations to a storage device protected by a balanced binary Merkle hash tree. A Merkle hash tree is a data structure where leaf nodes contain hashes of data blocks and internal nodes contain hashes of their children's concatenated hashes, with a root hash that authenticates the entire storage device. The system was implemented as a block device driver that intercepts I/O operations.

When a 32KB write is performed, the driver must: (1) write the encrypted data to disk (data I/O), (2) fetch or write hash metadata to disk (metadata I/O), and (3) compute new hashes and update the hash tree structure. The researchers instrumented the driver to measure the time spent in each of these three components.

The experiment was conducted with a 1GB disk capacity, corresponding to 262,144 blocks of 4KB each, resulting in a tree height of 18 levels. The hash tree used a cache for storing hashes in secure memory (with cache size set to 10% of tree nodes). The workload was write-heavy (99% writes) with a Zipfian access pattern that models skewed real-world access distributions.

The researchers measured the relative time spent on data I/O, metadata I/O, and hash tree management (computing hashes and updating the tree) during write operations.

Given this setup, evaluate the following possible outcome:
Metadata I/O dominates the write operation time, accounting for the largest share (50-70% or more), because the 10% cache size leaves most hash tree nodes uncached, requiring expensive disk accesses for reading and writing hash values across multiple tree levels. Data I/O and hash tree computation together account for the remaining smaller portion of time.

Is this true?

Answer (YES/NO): NO